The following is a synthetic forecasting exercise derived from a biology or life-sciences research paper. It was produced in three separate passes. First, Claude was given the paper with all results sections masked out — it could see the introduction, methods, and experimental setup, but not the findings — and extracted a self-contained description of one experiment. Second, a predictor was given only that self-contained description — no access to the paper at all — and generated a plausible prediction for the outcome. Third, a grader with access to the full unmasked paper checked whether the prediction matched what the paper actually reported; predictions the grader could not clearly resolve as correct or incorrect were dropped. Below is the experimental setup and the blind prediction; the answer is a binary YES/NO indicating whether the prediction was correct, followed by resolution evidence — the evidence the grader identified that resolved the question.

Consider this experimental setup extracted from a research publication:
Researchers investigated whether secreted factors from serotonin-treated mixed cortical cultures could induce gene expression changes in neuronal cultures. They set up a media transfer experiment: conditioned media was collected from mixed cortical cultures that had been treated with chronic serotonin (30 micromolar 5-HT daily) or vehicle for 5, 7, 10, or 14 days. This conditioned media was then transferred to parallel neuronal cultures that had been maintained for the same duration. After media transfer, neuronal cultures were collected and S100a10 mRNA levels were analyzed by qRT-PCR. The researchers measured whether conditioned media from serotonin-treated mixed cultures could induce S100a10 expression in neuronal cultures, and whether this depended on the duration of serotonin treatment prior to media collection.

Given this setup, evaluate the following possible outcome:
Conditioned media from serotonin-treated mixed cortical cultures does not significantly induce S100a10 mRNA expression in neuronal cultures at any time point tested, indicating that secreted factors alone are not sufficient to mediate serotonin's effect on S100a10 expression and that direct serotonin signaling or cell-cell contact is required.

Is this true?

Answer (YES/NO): NO